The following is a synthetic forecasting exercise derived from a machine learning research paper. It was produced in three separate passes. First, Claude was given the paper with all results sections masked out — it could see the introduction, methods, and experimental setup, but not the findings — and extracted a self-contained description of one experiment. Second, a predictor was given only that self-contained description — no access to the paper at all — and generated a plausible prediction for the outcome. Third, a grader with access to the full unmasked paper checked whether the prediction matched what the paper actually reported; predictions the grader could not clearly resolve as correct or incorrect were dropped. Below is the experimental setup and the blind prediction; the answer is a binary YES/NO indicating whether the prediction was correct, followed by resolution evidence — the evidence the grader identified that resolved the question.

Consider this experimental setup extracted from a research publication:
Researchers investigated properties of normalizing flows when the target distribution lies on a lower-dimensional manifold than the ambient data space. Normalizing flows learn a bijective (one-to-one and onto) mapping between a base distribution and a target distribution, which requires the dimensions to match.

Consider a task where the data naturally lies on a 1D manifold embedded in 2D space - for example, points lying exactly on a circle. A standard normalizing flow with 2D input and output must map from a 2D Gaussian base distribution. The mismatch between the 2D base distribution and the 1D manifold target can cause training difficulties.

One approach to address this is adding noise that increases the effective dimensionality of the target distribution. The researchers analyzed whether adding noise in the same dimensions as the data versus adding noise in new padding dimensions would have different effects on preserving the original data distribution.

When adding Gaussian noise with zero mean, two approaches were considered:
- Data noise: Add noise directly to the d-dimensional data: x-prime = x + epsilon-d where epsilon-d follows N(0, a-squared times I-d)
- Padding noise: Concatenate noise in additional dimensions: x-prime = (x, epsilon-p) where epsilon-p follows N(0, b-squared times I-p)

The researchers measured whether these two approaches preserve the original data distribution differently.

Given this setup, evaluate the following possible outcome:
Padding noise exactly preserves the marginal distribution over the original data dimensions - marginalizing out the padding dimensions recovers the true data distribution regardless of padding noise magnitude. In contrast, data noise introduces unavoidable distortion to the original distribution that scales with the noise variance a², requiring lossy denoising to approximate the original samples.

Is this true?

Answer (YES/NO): NO